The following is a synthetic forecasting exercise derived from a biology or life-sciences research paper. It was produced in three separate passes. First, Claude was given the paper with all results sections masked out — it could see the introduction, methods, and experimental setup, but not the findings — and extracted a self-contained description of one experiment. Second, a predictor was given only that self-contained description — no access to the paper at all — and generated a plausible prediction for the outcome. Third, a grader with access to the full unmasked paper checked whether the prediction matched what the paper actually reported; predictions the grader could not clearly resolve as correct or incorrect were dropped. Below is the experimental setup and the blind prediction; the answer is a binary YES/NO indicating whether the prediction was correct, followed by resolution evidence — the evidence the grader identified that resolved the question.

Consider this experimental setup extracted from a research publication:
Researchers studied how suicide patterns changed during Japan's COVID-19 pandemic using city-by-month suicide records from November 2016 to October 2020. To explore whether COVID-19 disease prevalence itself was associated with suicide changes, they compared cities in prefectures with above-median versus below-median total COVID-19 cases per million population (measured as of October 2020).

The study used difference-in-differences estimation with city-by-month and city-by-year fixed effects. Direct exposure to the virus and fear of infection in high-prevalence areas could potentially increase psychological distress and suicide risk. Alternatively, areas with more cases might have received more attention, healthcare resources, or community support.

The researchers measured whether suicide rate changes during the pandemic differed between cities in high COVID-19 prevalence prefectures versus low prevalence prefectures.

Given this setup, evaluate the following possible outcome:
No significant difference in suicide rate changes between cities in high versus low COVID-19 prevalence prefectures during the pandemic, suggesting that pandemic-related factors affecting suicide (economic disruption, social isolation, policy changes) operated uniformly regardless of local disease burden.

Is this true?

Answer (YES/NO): YES